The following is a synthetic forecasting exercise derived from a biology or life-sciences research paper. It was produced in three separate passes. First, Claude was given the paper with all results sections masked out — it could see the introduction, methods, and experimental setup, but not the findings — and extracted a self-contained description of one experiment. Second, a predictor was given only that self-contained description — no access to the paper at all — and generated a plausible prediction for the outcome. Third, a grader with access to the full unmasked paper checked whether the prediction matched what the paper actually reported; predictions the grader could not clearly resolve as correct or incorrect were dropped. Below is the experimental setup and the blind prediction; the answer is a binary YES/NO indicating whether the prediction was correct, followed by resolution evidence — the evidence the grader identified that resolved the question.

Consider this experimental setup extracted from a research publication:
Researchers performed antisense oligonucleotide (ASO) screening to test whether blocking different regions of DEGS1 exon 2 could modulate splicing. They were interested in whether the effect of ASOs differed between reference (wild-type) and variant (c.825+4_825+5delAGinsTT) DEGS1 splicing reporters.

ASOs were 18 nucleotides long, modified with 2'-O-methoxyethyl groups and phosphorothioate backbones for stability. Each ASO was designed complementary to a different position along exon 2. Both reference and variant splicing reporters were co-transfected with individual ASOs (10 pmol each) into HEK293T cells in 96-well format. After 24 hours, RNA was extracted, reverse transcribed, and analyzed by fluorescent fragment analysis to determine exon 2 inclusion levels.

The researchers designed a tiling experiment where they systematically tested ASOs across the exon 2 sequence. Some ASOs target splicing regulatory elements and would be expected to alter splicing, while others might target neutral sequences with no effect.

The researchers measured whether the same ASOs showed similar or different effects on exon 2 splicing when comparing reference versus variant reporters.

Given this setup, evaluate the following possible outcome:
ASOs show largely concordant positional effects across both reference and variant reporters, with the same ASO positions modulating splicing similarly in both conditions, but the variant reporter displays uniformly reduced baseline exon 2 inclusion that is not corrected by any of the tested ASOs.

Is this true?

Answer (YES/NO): NO